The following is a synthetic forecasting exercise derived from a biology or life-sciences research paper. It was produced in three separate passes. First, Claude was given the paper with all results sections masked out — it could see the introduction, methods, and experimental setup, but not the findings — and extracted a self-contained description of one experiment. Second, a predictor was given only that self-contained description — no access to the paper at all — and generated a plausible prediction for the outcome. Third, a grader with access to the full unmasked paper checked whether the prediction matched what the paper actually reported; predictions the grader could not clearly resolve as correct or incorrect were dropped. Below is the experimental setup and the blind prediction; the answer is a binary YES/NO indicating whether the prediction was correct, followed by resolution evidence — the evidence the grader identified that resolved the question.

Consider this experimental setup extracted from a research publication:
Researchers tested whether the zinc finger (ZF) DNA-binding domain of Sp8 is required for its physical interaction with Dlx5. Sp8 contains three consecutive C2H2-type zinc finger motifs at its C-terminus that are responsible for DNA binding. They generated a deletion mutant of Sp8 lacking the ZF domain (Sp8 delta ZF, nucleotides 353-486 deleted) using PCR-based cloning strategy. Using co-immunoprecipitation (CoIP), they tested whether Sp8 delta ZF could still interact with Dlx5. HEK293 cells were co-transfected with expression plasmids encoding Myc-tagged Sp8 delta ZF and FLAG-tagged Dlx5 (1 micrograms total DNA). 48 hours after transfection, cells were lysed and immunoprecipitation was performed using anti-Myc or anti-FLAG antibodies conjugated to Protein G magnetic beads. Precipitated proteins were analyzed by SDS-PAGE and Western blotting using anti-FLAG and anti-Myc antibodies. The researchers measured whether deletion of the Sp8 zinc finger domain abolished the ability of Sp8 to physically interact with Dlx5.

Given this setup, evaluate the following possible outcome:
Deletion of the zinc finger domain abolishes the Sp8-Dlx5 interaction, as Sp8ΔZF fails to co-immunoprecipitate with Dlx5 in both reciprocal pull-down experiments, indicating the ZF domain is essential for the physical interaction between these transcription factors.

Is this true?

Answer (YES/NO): YES